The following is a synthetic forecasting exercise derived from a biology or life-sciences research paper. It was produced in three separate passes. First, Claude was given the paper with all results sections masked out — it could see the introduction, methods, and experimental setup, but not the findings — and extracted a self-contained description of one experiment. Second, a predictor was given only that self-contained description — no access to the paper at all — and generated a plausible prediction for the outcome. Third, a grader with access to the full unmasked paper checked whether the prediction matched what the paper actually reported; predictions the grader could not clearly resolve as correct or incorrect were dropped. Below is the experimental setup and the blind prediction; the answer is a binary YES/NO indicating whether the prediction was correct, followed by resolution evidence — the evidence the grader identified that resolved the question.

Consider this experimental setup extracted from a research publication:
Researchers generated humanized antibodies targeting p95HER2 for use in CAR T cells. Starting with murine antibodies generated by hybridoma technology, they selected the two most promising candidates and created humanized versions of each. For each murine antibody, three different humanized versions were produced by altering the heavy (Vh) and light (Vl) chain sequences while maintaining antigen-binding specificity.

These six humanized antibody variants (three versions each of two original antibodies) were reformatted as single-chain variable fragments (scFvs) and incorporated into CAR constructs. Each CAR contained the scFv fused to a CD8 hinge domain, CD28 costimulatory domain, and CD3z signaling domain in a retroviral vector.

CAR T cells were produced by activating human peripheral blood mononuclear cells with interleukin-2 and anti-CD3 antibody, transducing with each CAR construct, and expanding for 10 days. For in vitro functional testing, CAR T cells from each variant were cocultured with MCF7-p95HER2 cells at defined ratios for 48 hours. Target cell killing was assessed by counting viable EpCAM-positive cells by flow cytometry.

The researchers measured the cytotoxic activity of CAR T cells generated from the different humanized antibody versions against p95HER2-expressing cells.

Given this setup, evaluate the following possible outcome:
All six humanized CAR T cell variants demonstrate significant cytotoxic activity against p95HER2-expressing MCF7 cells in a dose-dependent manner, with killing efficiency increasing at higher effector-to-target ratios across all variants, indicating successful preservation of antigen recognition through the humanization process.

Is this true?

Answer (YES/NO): NO